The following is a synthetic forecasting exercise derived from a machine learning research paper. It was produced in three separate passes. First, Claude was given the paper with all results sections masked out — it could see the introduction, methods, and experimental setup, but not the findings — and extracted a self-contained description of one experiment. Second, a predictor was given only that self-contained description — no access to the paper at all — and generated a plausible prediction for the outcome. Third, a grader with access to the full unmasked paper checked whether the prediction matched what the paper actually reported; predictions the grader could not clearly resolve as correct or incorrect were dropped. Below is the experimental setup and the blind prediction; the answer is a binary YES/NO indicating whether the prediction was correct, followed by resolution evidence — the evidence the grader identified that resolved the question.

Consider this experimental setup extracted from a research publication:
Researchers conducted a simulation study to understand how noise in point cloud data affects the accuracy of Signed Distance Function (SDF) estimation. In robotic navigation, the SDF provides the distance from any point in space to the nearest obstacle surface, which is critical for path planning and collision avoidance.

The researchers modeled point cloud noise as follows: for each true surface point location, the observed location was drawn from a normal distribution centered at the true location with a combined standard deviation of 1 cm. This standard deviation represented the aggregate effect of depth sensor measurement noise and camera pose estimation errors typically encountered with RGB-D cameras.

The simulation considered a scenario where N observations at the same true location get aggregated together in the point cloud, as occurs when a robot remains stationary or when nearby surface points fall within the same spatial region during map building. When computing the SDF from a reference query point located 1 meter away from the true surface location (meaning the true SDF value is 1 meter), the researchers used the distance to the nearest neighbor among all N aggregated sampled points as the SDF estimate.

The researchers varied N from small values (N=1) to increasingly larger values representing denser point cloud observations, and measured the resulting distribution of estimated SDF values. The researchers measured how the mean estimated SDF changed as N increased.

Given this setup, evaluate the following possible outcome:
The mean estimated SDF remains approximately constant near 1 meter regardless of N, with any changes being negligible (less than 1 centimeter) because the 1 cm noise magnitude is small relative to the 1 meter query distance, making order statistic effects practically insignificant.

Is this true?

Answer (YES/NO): NO